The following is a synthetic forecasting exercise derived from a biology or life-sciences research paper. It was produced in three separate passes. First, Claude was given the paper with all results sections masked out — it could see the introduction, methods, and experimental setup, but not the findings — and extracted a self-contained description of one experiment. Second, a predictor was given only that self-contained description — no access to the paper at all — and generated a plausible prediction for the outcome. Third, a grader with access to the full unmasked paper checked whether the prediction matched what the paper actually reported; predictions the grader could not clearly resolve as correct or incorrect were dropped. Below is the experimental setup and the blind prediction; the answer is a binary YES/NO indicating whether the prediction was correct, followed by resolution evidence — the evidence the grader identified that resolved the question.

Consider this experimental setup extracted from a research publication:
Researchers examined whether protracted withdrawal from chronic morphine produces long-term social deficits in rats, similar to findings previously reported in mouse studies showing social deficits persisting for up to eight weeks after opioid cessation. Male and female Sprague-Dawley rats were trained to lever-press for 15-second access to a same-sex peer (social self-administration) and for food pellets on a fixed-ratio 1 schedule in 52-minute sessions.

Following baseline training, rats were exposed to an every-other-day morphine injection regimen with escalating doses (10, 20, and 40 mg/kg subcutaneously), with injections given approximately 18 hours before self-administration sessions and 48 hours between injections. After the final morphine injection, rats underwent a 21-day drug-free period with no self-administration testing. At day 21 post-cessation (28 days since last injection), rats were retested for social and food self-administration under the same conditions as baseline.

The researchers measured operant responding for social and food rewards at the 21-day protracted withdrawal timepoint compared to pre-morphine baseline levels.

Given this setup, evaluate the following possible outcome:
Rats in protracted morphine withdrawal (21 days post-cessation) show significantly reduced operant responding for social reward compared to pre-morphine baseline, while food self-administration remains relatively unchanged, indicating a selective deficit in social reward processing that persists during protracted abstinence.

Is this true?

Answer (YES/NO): NO